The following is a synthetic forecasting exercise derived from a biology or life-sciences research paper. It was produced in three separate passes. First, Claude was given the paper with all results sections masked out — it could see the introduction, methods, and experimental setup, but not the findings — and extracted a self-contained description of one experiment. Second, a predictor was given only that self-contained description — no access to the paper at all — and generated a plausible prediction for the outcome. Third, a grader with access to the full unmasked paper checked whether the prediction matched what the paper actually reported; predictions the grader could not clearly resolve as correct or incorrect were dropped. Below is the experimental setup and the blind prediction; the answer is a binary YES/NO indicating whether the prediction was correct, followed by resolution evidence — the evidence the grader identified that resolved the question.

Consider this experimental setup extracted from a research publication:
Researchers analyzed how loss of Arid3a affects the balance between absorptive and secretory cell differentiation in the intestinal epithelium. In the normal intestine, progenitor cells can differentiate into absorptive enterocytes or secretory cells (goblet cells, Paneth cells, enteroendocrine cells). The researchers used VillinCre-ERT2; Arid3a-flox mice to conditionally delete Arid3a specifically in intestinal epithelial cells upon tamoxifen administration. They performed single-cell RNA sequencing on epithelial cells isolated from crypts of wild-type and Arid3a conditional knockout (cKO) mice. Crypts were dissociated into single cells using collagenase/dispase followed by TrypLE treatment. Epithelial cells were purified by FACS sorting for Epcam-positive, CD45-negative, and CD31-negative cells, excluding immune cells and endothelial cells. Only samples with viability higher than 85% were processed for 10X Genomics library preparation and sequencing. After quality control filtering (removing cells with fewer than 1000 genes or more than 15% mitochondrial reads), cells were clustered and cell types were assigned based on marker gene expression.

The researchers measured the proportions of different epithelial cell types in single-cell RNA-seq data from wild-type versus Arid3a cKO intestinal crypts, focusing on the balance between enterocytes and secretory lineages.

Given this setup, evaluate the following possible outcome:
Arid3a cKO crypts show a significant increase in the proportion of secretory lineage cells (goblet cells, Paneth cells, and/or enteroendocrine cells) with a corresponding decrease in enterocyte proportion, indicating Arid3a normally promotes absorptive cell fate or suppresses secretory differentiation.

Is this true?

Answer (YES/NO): NO